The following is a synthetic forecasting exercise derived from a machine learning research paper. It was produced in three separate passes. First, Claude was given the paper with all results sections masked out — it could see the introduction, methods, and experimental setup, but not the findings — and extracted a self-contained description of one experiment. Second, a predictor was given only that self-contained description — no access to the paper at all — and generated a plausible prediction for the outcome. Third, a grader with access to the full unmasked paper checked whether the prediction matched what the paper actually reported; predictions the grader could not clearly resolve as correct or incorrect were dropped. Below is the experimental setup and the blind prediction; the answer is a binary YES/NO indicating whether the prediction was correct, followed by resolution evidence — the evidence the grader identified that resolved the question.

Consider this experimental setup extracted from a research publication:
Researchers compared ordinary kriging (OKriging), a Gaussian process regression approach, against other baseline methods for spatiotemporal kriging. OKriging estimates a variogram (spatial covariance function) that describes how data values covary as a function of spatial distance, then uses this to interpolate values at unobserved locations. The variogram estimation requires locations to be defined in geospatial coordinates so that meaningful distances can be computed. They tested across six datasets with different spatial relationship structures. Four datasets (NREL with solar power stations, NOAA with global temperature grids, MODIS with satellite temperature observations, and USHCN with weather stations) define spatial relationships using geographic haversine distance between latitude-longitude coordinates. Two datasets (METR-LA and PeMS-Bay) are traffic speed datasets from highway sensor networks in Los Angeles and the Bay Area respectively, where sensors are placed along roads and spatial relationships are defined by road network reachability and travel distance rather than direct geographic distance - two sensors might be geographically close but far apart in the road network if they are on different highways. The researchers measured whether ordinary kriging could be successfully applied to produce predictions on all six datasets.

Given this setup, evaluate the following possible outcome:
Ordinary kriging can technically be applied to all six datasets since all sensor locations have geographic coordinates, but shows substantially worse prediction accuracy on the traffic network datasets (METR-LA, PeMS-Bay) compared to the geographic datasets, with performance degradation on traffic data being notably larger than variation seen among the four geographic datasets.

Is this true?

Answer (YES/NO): NO